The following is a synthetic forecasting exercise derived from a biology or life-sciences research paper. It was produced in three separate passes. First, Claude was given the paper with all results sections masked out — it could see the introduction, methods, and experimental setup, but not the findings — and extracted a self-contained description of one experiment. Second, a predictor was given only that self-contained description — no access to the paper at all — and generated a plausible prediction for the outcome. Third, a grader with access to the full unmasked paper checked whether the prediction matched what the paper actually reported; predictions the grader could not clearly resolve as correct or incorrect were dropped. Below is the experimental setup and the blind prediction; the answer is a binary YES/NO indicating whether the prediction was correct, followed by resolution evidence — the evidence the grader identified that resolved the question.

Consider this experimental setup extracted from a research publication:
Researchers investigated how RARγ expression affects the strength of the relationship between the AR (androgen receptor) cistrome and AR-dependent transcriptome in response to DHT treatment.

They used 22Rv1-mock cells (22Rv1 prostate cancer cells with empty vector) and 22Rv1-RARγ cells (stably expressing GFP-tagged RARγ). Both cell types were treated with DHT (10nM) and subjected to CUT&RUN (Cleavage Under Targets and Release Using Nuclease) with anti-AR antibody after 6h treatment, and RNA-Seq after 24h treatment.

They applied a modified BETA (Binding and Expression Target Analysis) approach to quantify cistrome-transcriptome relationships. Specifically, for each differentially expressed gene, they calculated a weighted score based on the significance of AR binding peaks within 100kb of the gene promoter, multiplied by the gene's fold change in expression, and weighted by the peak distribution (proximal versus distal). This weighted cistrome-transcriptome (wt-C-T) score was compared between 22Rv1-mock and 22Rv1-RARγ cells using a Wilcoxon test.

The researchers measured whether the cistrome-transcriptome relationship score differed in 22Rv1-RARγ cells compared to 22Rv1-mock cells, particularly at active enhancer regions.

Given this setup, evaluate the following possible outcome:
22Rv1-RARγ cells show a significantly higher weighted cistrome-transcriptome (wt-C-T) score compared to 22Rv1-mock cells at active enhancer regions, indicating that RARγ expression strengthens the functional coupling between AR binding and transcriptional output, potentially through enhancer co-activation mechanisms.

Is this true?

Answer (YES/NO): YES